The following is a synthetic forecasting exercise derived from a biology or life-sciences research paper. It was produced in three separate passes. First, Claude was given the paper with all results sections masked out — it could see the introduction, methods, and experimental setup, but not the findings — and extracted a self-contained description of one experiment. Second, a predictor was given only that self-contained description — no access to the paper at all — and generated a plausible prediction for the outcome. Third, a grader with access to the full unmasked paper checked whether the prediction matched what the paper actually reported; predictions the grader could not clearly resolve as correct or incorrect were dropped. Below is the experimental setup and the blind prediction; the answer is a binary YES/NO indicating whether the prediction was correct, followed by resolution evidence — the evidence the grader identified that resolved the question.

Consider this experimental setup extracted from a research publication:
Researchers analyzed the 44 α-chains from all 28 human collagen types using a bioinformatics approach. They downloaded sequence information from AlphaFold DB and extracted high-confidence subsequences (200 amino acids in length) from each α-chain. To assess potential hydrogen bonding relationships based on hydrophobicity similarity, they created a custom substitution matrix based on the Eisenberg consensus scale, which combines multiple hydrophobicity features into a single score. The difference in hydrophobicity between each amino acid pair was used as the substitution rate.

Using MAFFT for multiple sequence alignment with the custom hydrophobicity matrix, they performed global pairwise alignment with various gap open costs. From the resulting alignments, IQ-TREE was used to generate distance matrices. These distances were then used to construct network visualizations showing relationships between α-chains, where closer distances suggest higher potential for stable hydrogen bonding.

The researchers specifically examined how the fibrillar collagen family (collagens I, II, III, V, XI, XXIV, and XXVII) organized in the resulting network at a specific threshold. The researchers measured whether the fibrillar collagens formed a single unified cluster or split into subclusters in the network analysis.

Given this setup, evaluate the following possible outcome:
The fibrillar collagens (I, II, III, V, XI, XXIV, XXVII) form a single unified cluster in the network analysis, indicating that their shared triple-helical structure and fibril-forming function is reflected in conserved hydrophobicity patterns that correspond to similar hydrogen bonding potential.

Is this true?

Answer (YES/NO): NO